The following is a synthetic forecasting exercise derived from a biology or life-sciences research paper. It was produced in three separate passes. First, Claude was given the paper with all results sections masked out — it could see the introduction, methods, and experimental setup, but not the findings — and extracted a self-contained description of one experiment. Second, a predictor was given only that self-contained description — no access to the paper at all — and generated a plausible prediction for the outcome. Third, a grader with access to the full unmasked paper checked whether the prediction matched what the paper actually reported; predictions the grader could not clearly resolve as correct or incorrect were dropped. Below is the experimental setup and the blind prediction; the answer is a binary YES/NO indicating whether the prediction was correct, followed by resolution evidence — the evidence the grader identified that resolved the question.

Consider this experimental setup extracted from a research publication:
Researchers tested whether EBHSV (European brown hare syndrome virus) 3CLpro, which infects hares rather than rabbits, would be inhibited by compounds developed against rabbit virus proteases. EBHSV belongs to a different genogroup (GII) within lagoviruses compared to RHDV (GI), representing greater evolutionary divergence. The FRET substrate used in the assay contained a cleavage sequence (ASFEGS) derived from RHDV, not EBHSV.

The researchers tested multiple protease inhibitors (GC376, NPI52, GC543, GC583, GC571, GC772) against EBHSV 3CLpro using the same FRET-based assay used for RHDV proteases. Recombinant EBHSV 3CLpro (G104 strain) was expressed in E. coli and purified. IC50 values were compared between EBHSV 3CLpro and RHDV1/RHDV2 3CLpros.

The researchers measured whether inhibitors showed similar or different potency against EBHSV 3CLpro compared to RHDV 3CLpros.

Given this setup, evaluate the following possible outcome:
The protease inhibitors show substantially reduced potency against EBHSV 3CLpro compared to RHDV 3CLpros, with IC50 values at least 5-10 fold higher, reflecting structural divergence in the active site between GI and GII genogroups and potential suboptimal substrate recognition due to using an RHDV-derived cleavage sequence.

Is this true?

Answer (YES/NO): NO